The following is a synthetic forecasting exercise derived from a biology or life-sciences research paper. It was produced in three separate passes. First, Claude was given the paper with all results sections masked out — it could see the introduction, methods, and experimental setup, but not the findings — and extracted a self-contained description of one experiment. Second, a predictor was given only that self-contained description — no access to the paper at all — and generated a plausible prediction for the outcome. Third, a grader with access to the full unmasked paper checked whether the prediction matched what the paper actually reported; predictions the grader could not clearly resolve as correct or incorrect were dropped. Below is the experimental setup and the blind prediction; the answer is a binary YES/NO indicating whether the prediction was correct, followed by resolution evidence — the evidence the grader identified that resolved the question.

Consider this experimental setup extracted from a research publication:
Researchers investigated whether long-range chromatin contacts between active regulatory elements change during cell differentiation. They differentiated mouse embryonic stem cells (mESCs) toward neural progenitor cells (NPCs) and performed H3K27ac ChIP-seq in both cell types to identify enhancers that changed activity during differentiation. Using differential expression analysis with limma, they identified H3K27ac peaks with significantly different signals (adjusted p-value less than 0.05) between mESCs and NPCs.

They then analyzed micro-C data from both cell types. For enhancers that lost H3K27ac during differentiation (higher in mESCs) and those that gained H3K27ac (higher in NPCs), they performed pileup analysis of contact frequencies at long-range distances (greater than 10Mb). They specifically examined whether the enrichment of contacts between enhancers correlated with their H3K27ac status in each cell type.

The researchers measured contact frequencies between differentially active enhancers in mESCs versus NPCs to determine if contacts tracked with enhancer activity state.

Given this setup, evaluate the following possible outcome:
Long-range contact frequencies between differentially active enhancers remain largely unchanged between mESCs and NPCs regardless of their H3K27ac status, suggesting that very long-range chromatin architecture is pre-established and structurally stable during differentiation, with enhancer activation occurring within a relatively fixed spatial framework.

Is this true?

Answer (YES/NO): NO